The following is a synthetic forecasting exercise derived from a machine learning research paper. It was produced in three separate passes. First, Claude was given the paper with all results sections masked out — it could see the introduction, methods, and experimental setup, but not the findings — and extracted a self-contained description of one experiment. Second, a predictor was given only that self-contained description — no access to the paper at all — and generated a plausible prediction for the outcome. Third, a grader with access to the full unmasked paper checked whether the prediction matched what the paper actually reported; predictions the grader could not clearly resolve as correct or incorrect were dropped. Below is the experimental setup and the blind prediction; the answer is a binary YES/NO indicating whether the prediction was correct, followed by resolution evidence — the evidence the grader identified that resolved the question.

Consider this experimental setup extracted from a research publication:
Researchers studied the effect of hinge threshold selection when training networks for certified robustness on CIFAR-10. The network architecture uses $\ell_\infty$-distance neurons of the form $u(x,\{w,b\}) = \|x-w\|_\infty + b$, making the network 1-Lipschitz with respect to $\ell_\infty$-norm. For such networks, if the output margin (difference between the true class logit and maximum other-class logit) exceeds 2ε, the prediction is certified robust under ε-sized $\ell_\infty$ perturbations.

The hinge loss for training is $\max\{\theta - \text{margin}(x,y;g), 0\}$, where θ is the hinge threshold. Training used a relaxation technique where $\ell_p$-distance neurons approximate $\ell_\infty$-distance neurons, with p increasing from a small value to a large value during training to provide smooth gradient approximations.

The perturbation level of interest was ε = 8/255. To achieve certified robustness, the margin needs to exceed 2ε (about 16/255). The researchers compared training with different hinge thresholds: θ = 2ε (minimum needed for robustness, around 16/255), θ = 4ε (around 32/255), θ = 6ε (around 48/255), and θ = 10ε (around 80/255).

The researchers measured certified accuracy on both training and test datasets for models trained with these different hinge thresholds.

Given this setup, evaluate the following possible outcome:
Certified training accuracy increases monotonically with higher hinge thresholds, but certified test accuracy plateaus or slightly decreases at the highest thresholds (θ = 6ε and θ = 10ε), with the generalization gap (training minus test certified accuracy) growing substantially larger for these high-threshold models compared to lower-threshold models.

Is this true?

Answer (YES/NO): NO